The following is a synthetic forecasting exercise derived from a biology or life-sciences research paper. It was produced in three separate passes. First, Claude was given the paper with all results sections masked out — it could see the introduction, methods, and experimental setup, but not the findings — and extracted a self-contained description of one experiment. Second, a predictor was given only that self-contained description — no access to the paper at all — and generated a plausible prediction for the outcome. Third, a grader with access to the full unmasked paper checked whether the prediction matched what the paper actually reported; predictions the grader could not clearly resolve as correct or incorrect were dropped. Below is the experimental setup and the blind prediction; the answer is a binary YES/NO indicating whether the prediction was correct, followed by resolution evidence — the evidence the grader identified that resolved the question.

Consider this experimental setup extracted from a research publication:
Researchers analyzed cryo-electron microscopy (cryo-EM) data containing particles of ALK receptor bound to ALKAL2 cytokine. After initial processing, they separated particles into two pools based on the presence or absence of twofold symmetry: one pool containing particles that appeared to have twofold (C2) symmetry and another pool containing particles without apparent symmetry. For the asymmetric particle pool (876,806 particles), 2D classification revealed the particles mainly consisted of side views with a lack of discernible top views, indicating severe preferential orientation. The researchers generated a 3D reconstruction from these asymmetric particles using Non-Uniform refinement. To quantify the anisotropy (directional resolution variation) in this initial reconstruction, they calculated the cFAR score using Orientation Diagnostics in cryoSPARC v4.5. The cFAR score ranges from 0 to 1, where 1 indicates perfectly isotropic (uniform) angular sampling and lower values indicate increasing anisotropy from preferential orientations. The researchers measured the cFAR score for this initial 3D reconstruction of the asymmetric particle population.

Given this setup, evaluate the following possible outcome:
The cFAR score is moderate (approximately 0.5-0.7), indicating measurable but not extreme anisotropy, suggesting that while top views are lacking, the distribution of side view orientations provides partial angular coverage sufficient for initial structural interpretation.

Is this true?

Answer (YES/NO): NO